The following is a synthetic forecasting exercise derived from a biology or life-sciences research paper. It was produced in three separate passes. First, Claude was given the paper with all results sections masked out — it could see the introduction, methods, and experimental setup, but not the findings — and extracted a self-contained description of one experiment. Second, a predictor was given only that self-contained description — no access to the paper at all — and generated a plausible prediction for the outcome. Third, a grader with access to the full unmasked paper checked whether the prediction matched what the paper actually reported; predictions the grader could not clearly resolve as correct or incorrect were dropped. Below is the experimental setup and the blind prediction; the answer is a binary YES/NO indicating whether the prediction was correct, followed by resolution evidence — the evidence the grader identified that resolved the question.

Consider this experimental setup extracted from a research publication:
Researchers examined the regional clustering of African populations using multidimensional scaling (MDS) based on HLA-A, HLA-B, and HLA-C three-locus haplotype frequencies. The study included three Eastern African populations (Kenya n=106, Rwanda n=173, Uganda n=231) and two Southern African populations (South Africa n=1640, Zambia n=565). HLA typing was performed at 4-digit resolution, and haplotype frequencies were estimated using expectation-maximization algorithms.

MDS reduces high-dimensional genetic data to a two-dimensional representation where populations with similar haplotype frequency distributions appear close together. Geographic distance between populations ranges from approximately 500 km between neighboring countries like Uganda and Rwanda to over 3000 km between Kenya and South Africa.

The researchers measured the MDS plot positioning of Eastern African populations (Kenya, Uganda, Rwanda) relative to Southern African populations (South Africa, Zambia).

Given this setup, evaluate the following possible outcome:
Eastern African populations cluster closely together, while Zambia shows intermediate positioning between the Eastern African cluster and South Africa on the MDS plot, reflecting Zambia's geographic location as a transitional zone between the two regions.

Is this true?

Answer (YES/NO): NO